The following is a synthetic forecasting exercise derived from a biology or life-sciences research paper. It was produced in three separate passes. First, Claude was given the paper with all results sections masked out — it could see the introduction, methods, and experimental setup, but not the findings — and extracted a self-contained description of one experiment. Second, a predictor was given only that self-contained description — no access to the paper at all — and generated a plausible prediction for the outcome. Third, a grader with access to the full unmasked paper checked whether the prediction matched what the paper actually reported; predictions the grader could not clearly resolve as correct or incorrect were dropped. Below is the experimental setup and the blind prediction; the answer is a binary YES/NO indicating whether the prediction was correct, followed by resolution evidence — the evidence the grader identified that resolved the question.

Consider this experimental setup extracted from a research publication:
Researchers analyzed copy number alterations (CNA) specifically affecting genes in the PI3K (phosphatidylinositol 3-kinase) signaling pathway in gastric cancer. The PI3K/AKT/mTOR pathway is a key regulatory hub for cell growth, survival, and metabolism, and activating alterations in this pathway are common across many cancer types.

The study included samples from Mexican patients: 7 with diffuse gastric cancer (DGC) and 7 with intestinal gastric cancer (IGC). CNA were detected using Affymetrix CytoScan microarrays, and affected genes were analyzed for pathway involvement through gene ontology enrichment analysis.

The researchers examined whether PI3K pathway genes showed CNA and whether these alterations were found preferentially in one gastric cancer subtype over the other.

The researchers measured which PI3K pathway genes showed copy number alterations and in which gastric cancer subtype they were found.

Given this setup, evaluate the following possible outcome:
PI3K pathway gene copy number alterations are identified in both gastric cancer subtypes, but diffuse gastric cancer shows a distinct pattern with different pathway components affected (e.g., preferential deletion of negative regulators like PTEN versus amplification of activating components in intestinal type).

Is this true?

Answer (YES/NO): NO